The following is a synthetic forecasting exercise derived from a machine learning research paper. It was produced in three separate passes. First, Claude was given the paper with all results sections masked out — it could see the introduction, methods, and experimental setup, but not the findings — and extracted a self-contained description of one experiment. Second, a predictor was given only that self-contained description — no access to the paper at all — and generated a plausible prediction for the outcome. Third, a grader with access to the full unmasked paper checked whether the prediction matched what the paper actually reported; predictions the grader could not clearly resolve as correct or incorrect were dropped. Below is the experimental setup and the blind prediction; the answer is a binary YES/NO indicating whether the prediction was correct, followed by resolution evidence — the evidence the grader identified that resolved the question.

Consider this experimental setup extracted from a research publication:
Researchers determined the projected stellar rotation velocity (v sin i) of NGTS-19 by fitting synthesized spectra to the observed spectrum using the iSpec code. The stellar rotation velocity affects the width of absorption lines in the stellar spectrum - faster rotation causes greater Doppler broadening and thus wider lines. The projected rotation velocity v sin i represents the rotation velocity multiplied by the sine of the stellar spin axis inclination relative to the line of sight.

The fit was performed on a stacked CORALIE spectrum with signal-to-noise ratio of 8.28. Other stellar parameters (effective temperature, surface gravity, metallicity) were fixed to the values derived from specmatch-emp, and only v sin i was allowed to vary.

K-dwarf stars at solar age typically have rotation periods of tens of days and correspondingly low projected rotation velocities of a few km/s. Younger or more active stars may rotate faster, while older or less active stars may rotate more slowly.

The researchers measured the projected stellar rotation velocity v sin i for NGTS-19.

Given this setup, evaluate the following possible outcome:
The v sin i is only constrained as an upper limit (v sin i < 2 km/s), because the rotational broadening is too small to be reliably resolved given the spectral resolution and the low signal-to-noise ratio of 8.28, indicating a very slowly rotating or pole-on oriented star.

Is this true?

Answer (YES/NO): NO